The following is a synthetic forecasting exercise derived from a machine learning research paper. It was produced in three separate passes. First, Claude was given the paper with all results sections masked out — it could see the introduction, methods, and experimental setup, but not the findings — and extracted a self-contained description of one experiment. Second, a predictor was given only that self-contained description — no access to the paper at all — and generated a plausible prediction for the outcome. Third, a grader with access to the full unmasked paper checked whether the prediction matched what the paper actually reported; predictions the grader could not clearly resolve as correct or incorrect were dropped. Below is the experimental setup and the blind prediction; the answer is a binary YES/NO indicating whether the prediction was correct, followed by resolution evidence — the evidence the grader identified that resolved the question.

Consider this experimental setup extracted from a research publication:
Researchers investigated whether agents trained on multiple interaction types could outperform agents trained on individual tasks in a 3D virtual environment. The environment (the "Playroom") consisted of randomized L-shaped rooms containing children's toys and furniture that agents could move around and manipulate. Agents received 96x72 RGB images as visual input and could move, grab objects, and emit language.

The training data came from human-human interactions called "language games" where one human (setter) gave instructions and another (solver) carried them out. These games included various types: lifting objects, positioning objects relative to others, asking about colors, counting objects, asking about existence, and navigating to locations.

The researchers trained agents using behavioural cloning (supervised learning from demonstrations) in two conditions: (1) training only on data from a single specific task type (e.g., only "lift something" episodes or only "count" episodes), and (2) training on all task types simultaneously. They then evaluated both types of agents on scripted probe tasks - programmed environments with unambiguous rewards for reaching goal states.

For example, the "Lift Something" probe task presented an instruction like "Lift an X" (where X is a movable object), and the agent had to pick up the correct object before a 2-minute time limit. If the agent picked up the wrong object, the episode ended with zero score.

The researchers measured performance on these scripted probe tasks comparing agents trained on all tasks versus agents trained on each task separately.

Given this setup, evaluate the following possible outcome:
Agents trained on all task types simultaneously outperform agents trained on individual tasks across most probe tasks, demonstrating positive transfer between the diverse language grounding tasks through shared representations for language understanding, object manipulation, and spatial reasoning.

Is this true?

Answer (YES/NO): YES